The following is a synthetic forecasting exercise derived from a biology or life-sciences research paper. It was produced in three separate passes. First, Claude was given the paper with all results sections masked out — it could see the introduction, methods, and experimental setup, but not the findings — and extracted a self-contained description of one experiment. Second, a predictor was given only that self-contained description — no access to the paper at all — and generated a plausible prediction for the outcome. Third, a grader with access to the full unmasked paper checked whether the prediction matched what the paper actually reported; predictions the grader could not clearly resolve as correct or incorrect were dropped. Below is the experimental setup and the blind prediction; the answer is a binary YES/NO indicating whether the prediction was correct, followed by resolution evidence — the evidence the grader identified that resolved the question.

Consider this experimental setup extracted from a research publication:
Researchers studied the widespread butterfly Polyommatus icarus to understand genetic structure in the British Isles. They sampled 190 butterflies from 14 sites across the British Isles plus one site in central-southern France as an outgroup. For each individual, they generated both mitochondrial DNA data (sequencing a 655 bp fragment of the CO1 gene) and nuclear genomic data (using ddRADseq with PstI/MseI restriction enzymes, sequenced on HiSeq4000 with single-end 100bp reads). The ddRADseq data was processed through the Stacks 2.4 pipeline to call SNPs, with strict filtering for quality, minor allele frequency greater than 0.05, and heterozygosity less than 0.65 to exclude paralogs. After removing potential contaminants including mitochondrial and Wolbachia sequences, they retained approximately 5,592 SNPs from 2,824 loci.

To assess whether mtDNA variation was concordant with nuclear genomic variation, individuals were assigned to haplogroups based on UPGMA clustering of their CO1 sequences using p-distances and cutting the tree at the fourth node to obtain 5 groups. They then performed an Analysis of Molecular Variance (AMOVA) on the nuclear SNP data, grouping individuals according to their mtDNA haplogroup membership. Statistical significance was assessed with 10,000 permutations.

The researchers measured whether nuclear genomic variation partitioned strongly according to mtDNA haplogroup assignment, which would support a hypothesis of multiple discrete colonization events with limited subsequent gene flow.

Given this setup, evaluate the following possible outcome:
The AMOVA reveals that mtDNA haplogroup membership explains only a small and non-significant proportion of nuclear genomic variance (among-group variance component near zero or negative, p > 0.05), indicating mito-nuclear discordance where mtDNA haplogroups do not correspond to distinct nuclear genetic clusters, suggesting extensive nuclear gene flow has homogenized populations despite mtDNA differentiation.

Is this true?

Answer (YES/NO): NO